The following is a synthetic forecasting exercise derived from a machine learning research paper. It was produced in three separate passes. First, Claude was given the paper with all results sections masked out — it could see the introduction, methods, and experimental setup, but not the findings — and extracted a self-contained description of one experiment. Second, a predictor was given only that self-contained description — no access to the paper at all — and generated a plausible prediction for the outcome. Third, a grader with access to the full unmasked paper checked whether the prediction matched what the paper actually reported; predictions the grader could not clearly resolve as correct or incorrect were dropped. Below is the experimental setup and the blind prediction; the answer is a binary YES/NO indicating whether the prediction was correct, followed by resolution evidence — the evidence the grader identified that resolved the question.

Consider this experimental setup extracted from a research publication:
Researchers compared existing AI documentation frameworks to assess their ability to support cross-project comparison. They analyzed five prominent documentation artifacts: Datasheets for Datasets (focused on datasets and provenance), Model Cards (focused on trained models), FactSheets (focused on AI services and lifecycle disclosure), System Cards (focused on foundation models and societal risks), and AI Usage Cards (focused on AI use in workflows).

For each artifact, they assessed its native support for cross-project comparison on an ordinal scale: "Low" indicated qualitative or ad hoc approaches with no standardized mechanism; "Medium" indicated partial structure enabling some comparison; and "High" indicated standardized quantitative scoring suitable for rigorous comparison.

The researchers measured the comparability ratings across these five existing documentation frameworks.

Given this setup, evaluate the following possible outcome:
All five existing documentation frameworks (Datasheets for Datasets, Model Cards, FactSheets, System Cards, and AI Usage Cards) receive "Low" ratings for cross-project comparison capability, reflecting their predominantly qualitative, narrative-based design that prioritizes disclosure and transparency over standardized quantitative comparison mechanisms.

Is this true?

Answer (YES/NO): NO